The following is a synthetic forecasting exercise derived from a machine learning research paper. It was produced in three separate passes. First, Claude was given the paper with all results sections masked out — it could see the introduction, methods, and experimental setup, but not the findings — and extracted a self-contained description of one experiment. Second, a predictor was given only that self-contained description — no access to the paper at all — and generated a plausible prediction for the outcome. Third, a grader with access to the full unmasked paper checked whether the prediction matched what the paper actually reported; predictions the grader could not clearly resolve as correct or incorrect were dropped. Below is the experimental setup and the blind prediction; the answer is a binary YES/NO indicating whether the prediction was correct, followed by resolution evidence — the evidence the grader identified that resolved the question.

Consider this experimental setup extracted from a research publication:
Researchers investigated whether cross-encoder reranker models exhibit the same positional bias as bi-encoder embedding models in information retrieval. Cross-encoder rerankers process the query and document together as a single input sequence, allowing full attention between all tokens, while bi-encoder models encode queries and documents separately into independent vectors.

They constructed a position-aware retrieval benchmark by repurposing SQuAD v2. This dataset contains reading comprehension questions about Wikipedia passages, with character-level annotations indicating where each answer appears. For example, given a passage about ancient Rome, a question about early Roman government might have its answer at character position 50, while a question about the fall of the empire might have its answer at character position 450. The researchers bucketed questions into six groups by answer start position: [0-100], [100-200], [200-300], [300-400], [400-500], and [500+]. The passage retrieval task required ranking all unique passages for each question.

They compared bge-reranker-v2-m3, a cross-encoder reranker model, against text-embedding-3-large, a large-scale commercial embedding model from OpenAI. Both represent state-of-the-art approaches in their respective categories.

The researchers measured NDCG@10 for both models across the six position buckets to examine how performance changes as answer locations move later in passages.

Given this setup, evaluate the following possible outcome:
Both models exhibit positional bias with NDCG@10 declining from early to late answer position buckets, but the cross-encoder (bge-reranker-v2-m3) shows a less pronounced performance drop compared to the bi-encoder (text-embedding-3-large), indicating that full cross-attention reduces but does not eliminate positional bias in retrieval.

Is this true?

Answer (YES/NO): NO